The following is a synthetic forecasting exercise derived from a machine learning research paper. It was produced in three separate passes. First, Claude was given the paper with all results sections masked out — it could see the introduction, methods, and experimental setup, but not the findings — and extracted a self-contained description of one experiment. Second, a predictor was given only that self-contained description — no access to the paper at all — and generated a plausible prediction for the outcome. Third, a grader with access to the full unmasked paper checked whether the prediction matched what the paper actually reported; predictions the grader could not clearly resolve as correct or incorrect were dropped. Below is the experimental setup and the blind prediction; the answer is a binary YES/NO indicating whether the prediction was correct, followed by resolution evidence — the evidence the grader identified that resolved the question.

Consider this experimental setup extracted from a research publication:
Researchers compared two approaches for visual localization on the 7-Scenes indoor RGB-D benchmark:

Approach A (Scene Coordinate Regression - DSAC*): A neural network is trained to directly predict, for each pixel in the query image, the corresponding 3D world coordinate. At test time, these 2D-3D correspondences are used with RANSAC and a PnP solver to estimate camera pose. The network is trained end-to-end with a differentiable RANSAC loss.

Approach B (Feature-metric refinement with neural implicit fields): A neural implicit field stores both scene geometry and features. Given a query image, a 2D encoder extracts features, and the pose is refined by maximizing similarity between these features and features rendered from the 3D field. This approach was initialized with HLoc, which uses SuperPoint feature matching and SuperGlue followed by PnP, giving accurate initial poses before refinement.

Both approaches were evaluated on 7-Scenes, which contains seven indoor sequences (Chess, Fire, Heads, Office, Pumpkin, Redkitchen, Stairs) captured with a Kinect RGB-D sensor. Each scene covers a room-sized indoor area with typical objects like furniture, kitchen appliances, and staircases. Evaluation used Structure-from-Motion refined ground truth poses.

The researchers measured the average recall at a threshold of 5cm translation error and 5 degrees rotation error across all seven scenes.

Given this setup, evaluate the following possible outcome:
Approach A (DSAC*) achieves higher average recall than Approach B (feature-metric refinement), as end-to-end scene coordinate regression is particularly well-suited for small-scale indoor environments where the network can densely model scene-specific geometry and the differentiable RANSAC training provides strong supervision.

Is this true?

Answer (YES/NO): YES